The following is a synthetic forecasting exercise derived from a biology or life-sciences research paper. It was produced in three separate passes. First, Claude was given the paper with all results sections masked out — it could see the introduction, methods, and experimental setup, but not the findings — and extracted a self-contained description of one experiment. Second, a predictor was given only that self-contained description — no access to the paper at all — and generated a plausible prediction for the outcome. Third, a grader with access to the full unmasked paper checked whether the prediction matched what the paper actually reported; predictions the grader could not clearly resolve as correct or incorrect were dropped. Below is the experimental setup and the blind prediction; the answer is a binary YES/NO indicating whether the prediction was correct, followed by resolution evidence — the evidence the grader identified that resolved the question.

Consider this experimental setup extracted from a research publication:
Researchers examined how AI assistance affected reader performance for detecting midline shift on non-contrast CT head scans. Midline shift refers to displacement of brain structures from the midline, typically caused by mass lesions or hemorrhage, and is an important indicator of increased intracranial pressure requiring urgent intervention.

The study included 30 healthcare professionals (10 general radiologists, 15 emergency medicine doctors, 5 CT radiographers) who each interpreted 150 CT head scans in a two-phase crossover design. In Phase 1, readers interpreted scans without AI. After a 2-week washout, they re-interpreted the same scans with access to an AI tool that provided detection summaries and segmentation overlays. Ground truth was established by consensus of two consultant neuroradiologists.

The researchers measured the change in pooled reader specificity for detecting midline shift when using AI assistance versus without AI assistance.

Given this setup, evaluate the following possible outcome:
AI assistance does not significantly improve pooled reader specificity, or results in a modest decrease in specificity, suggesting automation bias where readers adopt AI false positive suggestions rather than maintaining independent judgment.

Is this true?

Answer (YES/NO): YES